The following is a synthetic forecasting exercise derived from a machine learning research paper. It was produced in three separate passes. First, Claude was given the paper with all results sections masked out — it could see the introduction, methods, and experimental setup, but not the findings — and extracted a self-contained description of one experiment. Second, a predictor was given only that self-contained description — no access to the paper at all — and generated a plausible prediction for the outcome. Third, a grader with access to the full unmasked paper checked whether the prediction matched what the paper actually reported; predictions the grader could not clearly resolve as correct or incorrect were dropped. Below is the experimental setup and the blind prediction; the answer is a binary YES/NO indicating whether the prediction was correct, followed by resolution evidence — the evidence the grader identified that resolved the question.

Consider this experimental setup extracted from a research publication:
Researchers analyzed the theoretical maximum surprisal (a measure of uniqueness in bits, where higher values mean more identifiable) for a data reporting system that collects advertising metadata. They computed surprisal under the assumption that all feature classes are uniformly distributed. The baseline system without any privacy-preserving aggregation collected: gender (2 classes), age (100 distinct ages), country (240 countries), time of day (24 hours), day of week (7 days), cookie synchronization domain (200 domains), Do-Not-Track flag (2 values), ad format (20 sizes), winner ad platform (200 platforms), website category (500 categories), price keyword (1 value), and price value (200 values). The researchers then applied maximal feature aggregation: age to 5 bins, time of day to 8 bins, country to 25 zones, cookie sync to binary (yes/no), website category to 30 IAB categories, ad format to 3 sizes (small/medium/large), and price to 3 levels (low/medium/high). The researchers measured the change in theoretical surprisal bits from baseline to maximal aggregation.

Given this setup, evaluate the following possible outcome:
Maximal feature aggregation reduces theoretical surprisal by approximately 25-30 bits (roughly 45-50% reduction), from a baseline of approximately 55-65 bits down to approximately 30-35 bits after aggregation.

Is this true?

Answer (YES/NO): YES